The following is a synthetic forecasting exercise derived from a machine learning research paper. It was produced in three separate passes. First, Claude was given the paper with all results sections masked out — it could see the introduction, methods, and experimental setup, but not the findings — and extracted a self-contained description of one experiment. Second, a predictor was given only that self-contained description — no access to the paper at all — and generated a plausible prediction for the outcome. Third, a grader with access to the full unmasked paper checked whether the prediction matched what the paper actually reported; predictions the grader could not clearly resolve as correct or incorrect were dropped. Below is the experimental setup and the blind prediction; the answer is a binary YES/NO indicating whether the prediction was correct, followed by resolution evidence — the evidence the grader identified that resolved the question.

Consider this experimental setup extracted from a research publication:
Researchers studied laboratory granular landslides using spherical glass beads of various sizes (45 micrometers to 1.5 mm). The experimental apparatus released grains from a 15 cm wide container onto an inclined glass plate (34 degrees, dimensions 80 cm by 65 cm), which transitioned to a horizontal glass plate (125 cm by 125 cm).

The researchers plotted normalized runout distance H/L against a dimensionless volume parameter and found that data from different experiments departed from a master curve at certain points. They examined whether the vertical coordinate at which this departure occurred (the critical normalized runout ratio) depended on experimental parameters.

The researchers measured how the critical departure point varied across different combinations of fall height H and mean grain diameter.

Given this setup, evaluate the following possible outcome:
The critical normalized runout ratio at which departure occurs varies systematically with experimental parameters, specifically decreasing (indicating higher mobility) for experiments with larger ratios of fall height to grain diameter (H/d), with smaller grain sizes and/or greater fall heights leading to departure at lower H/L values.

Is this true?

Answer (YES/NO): NO